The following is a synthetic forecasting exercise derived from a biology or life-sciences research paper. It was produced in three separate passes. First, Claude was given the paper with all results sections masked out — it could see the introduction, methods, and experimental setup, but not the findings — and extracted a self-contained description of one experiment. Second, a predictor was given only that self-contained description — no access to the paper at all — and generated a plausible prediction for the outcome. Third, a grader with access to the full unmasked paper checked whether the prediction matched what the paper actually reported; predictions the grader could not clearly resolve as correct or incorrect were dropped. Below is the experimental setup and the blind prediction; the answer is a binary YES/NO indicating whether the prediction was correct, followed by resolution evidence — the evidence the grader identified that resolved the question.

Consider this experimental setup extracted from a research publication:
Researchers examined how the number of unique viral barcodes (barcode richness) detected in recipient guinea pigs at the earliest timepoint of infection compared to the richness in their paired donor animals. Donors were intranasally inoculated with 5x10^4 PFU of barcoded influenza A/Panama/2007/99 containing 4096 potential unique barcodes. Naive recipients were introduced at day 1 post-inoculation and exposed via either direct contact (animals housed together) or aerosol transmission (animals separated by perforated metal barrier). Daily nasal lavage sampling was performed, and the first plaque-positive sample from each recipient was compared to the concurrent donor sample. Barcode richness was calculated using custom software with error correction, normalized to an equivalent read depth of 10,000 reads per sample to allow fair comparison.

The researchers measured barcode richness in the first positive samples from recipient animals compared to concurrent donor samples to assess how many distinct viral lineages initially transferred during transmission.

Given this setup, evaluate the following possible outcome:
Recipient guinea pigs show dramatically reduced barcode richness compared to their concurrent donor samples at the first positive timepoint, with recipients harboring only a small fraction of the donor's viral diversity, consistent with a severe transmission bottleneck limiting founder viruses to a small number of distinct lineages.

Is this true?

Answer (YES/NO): NO